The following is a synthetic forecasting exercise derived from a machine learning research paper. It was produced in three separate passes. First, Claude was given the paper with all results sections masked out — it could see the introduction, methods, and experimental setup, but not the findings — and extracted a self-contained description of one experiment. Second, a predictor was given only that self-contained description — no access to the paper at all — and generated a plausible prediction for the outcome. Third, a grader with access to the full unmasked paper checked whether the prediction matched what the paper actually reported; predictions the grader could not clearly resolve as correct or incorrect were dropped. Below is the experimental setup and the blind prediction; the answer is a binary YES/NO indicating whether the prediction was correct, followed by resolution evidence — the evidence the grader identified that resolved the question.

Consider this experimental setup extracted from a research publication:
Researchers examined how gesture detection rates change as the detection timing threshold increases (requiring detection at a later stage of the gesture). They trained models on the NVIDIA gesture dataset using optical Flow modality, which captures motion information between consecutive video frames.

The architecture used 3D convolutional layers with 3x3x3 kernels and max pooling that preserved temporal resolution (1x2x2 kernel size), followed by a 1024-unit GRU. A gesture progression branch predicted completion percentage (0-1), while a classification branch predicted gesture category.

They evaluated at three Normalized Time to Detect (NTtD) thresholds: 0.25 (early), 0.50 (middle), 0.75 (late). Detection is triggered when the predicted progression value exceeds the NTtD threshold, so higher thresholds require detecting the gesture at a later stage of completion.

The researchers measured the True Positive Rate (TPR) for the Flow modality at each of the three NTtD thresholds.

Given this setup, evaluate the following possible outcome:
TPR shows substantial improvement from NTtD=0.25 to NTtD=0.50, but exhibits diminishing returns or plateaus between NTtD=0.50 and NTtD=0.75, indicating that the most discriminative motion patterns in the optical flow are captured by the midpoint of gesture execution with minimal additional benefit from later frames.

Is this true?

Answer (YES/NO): NO